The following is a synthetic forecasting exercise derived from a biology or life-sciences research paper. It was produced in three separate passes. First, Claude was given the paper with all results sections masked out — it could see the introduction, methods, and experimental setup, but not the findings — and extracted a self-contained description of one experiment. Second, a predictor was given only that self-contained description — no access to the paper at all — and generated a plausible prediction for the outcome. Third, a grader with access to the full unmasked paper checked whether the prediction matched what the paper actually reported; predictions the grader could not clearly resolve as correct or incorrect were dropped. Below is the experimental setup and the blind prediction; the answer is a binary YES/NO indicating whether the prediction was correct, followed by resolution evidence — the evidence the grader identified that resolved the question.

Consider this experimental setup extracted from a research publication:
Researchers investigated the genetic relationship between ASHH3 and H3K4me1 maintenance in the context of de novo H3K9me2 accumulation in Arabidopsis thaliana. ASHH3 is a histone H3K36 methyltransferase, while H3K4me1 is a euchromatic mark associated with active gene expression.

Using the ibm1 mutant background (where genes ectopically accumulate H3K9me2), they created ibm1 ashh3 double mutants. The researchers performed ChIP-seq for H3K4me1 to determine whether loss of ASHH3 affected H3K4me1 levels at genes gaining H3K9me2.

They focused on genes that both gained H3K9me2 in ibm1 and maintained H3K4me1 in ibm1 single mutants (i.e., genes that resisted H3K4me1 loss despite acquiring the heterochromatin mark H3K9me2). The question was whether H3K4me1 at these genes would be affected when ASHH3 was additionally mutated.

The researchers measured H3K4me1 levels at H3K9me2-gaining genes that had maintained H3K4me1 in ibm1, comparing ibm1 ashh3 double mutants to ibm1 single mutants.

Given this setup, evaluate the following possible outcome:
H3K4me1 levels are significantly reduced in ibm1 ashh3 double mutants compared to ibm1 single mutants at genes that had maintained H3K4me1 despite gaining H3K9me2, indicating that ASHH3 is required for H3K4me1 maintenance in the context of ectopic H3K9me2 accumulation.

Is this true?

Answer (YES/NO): YES